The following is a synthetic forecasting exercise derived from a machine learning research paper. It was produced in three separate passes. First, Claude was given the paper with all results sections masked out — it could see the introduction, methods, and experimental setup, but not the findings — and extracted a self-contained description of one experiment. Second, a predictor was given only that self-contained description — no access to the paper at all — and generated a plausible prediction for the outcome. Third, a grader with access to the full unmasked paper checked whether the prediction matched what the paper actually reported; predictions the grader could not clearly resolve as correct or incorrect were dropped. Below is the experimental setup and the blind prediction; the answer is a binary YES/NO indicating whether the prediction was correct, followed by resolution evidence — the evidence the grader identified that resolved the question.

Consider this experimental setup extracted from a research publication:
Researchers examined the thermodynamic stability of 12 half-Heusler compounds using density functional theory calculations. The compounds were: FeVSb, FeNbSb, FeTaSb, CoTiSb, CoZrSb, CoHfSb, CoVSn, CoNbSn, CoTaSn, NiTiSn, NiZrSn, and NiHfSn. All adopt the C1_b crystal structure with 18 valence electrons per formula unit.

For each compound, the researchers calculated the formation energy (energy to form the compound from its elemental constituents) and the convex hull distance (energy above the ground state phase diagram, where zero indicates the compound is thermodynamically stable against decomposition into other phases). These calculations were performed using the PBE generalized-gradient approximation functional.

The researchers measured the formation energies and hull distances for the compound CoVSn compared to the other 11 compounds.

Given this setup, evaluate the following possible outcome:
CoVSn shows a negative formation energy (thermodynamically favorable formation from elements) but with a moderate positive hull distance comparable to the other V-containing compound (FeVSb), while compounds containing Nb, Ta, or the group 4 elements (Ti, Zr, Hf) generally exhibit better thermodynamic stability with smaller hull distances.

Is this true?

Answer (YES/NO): NO